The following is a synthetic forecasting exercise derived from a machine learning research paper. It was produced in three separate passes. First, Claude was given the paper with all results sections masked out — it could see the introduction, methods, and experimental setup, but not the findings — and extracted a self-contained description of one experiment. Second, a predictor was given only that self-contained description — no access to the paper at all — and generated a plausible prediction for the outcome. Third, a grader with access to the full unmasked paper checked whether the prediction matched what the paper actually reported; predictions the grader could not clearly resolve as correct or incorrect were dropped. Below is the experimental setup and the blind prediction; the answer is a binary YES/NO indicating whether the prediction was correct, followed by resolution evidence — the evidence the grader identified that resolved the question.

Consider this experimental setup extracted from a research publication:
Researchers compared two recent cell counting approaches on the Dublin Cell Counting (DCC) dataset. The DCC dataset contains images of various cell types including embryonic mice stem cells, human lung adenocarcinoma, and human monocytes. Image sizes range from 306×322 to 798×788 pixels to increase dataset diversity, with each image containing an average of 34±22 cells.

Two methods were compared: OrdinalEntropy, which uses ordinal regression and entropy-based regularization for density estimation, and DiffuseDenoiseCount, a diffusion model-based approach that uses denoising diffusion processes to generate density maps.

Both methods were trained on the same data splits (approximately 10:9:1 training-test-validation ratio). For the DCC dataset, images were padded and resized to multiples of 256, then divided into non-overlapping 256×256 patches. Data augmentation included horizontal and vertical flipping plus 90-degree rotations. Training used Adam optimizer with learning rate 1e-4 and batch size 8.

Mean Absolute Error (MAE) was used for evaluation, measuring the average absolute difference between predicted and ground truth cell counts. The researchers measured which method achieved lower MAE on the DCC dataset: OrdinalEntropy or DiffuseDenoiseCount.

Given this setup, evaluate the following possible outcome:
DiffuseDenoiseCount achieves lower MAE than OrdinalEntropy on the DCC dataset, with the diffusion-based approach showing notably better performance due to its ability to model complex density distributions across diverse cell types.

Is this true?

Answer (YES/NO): YES